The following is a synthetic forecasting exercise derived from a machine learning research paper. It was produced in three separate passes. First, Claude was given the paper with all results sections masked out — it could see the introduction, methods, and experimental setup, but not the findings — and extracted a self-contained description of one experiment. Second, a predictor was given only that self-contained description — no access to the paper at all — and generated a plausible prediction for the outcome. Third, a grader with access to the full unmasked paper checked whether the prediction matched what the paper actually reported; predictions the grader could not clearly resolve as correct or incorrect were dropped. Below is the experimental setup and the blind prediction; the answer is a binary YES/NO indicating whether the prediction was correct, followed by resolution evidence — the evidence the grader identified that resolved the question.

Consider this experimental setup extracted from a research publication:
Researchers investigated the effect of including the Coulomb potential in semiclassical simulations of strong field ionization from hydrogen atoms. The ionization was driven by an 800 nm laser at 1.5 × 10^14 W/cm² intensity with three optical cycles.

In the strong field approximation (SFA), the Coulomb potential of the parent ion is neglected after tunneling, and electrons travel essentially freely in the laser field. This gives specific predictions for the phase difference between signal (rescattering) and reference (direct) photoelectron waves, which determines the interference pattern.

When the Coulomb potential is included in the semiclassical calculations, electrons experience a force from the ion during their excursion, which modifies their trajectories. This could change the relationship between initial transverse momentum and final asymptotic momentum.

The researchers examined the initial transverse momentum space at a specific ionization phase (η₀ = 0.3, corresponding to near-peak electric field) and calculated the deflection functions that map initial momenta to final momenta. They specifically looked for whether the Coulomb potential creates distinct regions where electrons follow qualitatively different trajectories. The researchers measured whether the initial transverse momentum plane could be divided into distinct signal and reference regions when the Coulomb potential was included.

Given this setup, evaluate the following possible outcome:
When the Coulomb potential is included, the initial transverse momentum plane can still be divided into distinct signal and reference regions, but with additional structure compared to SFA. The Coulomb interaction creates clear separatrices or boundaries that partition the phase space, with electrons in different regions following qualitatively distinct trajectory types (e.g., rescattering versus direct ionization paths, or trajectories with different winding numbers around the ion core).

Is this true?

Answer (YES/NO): YES